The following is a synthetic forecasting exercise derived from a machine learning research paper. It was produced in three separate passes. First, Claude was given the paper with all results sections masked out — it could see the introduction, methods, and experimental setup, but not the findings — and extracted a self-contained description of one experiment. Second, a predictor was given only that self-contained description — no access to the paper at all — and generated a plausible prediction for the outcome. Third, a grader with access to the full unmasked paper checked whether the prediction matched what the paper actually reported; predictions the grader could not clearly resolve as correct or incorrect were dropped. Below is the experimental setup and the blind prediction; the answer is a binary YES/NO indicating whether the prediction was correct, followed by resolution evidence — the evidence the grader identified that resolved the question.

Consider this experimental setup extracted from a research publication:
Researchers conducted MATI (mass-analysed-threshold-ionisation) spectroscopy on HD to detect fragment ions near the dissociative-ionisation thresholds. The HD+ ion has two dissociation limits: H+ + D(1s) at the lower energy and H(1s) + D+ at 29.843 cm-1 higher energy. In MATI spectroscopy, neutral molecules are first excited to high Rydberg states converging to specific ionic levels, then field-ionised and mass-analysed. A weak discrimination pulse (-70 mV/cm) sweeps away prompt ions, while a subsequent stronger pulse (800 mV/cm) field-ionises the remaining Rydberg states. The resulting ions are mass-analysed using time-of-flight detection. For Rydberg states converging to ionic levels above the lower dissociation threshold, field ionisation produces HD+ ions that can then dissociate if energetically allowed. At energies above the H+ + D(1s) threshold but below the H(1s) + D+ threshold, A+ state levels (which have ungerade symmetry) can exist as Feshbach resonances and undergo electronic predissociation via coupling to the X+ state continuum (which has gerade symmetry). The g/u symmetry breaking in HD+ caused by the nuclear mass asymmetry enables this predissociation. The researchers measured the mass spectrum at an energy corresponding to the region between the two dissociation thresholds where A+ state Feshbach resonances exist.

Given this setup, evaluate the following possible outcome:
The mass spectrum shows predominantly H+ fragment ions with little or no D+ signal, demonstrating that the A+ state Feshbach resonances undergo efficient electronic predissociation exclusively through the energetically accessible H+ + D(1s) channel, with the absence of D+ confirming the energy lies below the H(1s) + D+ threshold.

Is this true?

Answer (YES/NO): YES